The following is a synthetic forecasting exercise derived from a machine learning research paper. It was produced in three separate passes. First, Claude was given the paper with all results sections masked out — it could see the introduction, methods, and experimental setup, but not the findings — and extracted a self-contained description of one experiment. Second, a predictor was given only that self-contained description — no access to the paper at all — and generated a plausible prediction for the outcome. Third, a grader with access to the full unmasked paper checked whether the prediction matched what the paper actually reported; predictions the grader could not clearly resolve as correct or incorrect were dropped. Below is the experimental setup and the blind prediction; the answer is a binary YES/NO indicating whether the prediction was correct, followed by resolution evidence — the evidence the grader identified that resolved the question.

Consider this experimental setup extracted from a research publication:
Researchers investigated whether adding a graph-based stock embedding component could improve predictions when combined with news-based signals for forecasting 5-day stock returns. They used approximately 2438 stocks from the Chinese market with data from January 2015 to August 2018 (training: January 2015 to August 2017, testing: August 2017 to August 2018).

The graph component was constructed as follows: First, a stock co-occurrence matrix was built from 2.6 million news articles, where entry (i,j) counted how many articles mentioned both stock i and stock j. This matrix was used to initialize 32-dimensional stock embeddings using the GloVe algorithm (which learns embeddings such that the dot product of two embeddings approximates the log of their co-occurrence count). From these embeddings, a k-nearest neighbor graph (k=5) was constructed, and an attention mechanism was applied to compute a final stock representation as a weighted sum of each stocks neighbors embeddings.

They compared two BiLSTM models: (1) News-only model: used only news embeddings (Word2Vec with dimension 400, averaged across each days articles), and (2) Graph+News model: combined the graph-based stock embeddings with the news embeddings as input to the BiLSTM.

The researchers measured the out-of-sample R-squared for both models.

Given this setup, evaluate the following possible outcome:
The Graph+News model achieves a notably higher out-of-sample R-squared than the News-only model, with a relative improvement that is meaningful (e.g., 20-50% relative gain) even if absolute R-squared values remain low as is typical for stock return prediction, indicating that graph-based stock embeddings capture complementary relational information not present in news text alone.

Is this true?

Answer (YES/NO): NO